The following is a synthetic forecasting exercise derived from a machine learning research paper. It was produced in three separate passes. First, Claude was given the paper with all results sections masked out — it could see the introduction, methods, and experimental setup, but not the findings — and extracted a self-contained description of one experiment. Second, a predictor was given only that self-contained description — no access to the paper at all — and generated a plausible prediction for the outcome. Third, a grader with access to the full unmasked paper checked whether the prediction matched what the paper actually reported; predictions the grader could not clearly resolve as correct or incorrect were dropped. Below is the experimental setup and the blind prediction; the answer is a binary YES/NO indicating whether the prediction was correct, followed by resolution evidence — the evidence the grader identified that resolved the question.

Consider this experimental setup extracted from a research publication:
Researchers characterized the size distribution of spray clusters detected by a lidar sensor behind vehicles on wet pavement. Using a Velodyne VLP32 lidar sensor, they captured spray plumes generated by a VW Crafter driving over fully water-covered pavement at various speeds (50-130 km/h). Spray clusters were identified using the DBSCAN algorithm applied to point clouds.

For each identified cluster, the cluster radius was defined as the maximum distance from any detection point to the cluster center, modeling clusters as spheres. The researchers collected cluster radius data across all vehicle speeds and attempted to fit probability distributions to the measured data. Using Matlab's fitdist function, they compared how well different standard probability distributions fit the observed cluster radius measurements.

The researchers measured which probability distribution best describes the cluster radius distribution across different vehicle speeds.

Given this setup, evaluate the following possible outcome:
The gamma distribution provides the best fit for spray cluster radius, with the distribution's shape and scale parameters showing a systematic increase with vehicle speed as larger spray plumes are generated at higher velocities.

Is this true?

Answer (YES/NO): NO